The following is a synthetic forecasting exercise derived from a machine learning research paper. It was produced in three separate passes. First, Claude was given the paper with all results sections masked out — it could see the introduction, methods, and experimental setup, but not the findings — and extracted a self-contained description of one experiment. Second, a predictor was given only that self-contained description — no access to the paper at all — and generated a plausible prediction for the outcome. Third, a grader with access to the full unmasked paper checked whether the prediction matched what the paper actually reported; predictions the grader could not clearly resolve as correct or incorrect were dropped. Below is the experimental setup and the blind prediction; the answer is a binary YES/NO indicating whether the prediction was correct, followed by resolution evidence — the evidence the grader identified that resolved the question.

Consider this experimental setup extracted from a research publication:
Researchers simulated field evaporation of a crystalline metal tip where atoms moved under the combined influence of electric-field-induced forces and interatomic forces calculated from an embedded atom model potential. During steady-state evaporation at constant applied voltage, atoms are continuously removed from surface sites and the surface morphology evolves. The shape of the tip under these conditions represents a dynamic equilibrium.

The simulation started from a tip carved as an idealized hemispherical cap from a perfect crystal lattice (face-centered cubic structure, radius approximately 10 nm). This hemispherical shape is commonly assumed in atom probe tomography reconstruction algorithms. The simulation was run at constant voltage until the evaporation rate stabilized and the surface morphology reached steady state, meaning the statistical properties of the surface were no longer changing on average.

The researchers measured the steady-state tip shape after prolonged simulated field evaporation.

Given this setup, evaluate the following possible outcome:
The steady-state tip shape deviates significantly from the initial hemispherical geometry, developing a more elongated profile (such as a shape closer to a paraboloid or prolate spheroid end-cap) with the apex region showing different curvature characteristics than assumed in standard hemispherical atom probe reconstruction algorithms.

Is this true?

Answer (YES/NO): NO